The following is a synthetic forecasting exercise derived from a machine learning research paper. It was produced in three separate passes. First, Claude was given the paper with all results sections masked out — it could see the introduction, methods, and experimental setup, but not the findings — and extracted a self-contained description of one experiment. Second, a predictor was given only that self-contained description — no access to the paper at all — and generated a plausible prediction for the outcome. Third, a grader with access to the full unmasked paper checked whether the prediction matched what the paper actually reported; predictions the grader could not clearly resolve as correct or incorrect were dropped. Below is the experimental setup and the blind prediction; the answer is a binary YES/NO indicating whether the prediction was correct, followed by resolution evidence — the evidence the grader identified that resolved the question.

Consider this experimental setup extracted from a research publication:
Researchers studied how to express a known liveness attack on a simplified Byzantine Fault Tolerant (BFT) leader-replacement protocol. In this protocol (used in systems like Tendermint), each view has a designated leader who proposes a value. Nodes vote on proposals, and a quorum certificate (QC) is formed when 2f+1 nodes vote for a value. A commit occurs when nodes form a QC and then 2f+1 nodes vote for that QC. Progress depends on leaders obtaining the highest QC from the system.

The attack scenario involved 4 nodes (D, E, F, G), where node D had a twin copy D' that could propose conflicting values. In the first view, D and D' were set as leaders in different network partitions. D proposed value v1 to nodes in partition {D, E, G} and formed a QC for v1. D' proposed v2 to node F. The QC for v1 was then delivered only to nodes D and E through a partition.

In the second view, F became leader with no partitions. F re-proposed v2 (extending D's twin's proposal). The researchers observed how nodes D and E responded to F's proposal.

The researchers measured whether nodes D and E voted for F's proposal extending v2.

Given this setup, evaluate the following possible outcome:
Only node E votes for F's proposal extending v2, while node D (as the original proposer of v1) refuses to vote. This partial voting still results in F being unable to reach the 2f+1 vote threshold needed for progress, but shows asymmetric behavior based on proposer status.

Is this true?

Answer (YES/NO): NO